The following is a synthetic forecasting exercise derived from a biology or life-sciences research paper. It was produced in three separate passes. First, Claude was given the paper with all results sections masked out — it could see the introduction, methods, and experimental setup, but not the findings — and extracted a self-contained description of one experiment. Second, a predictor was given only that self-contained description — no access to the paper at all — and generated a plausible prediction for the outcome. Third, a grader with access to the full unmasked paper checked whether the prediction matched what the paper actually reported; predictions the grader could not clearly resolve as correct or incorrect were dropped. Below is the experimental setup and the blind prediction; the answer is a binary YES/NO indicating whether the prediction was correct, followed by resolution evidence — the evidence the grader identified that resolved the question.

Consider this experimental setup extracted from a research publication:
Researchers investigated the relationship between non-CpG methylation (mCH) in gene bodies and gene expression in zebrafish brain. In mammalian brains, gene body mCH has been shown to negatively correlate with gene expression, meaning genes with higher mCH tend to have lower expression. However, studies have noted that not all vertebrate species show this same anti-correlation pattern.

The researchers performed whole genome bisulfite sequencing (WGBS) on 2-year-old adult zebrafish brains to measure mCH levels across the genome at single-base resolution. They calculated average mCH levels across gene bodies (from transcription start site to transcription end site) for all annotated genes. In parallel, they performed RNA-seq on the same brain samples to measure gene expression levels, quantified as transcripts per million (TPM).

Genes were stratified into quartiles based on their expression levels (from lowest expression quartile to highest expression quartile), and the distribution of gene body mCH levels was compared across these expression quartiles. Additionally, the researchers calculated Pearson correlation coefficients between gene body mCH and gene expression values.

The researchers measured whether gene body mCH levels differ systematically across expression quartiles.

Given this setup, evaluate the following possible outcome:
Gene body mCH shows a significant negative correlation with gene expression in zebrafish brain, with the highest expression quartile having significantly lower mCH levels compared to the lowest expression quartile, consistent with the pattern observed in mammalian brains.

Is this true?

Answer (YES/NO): YES